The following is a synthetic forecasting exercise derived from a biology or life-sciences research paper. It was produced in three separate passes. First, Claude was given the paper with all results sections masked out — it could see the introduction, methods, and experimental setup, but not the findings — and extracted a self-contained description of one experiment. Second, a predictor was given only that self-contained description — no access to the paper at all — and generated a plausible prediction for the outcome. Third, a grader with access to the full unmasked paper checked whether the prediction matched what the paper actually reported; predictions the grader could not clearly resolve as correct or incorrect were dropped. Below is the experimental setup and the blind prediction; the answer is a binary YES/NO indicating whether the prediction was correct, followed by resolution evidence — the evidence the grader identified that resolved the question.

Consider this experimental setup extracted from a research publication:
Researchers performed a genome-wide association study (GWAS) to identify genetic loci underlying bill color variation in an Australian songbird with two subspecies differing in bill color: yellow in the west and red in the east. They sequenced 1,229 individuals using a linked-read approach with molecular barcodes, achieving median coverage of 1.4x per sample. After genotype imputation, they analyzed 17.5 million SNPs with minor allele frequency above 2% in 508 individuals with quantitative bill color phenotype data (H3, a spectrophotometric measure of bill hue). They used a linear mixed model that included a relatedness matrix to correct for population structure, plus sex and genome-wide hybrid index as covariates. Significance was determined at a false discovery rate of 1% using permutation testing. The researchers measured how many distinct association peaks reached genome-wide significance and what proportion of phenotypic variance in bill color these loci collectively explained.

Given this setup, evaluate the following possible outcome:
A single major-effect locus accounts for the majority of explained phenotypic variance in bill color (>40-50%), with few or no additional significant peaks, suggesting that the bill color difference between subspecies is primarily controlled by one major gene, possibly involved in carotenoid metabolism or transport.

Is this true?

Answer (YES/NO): NO